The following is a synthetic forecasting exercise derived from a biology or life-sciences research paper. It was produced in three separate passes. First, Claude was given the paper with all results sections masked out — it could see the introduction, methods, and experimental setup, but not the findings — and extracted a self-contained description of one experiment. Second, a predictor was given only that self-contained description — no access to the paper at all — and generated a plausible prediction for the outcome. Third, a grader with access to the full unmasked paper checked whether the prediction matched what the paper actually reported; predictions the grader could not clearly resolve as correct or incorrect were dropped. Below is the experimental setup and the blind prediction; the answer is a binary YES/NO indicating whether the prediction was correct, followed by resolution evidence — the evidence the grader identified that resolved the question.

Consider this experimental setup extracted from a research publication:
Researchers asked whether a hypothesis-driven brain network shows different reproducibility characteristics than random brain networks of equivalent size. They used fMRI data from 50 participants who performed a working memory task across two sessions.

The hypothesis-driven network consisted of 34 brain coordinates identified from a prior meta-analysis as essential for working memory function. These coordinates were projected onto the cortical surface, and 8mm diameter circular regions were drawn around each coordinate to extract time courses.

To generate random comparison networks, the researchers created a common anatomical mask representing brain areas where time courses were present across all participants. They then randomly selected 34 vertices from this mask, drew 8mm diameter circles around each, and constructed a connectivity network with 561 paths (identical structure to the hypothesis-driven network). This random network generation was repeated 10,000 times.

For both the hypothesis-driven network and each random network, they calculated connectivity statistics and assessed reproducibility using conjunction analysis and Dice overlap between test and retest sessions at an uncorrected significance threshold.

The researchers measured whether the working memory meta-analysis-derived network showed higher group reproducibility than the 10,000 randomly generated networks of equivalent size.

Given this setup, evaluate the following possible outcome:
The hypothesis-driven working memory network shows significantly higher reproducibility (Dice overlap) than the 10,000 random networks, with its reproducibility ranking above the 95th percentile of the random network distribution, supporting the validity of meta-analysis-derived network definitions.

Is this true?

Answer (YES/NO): YES